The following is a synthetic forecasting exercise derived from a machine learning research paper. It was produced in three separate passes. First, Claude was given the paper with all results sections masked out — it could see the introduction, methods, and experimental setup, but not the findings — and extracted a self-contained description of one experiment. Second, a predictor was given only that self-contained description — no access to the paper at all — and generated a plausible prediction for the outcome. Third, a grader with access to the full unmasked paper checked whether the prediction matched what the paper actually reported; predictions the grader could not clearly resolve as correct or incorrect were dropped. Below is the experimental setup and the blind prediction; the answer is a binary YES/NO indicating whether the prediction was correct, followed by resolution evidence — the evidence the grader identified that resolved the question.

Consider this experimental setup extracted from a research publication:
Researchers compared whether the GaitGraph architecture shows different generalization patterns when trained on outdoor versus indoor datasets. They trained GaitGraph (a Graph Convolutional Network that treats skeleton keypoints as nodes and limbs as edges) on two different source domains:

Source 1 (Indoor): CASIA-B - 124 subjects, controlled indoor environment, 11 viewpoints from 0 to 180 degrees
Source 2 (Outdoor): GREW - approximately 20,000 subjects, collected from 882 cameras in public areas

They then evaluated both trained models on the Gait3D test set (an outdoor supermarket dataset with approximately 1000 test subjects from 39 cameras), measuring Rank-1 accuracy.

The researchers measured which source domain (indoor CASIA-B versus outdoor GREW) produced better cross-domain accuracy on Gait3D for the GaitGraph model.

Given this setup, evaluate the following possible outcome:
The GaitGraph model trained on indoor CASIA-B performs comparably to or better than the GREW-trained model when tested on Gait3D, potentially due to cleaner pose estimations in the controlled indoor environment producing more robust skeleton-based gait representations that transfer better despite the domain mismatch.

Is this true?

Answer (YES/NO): NO